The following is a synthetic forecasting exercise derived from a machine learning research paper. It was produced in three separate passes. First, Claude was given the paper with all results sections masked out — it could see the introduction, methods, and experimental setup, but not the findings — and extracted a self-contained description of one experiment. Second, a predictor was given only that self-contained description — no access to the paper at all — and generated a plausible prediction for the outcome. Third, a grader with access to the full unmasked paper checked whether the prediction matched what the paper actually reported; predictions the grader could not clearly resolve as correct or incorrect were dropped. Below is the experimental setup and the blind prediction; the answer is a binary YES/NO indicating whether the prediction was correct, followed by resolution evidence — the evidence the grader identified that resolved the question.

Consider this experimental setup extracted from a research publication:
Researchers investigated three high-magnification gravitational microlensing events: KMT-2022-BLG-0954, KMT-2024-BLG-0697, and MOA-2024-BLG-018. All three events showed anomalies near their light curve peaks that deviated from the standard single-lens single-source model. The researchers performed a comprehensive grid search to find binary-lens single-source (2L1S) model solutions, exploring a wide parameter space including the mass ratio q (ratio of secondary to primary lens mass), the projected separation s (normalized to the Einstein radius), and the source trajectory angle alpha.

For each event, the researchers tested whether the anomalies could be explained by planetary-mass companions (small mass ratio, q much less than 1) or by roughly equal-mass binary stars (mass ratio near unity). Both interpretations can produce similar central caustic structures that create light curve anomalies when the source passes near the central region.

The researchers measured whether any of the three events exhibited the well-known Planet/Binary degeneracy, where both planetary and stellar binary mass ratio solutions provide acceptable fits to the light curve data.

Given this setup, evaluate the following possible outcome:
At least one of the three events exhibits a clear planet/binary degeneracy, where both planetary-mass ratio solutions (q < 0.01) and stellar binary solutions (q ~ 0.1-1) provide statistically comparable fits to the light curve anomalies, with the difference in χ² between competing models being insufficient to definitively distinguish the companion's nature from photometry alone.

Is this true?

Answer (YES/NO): YES